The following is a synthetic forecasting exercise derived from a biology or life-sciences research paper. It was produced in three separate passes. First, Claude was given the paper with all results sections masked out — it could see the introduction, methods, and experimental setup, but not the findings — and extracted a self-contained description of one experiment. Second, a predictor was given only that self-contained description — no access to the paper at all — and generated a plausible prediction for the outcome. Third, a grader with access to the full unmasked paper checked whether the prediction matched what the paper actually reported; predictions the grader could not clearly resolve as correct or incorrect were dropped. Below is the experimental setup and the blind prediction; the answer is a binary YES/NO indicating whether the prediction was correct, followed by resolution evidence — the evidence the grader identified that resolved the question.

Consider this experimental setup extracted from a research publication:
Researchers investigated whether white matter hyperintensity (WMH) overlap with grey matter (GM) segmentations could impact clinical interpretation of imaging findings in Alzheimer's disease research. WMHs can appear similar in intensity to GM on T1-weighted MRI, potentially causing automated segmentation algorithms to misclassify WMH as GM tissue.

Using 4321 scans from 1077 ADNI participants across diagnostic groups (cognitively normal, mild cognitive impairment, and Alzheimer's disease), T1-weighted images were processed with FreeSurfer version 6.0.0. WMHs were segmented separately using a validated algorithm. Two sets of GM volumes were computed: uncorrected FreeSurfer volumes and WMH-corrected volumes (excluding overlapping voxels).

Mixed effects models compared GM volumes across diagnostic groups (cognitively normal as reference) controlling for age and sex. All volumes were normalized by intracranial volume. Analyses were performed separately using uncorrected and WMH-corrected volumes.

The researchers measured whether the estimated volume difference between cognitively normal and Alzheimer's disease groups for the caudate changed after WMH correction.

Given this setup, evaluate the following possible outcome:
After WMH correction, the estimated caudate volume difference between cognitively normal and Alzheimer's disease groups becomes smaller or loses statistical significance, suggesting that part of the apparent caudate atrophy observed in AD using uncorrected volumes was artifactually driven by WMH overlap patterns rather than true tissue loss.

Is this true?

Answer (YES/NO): NO